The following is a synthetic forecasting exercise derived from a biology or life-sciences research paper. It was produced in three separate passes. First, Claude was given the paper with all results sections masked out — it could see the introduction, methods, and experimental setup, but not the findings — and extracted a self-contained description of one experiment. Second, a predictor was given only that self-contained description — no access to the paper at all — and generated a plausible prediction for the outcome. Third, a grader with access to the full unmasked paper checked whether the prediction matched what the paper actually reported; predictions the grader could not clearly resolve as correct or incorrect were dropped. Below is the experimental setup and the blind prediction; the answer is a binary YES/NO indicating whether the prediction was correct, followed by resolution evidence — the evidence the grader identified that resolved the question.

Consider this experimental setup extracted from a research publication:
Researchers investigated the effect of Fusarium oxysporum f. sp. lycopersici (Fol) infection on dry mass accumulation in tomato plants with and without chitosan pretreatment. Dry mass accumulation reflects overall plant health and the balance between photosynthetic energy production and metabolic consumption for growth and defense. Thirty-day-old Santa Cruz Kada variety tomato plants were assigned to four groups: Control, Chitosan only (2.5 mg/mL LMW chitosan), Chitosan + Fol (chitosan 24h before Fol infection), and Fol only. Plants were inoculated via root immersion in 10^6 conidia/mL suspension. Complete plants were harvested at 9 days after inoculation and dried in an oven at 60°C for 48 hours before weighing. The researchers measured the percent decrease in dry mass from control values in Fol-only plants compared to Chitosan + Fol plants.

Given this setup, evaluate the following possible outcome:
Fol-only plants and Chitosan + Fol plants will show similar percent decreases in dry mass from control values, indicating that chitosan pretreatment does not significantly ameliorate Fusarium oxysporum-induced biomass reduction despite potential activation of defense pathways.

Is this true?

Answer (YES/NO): YES